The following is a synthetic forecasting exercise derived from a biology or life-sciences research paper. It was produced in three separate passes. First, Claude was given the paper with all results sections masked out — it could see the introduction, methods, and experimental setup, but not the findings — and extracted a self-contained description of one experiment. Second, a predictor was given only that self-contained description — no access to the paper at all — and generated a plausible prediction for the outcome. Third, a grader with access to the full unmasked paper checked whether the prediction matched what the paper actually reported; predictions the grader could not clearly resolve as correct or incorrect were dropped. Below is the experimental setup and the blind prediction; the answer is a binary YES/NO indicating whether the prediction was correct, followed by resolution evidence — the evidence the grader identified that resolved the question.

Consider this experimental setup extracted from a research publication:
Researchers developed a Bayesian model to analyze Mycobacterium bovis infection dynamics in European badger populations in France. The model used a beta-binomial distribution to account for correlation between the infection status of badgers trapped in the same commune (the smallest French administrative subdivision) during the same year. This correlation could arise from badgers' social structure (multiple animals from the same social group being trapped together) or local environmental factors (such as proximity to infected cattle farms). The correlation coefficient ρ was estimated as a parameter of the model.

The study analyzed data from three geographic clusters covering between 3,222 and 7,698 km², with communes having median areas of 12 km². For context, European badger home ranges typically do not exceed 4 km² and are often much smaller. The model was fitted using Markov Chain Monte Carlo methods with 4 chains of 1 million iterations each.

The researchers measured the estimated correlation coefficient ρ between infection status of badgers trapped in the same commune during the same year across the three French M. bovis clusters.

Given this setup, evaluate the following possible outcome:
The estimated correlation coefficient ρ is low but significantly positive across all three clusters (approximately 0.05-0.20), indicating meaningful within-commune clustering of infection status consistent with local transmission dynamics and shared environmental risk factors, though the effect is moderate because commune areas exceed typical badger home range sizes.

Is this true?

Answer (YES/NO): NO